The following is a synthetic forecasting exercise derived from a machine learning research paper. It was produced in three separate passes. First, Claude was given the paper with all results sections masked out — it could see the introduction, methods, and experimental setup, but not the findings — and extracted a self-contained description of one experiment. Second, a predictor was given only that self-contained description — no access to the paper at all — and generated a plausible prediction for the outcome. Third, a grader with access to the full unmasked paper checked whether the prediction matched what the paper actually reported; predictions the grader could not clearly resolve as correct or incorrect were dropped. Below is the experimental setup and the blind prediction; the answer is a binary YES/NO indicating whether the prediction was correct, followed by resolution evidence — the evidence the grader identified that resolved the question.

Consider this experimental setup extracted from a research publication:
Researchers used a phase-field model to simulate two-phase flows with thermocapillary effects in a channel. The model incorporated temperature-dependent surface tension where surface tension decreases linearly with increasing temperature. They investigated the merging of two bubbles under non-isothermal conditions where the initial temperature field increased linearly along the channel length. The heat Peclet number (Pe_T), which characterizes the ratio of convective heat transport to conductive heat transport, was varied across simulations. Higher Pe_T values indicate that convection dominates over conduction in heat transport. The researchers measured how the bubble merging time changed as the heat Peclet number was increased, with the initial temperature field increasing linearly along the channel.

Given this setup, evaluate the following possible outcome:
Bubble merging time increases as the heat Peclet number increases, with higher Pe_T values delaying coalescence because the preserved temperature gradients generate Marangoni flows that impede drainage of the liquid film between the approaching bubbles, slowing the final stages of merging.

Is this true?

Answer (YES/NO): YES